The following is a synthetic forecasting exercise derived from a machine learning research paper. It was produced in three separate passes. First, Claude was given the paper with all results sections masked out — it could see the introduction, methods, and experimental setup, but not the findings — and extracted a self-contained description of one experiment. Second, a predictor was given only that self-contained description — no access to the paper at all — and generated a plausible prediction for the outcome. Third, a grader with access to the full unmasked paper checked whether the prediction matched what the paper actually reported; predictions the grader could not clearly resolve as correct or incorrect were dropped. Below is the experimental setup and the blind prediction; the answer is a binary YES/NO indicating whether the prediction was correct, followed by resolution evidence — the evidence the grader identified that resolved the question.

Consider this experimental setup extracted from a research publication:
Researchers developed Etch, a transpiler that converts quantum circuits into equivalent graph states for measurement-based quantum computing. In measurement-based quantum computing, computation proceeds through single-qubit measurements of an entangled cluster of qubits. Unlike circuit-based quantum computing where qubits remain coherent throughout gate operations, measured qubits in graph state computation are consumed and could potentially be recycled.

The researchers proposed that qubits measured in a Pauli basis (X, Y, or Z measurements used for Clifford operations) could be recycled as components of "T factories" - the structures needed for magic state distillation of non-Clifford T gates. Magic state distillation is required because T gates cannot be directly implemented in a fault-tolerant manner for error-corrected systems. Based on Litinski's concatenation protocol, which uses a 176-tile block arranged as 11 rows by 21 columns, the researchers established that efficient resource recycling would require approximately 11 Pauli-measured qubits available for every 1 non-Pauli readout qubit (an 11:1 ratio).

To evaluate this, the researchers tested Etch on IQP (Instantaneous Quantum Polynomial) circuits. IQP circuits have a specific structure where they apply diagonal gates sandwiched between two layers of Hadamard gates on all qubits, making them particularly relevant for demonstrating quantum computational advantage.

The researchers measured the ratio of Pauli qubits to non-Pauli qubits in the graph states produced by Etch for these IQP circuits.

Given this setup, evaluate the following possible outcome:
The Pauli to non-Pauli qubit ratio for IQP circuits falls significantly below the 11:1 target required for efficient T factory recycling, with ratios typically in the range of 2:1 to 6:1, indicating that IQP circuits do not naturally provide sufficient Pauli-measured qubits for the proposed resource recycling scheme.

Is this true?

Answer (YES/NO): NO